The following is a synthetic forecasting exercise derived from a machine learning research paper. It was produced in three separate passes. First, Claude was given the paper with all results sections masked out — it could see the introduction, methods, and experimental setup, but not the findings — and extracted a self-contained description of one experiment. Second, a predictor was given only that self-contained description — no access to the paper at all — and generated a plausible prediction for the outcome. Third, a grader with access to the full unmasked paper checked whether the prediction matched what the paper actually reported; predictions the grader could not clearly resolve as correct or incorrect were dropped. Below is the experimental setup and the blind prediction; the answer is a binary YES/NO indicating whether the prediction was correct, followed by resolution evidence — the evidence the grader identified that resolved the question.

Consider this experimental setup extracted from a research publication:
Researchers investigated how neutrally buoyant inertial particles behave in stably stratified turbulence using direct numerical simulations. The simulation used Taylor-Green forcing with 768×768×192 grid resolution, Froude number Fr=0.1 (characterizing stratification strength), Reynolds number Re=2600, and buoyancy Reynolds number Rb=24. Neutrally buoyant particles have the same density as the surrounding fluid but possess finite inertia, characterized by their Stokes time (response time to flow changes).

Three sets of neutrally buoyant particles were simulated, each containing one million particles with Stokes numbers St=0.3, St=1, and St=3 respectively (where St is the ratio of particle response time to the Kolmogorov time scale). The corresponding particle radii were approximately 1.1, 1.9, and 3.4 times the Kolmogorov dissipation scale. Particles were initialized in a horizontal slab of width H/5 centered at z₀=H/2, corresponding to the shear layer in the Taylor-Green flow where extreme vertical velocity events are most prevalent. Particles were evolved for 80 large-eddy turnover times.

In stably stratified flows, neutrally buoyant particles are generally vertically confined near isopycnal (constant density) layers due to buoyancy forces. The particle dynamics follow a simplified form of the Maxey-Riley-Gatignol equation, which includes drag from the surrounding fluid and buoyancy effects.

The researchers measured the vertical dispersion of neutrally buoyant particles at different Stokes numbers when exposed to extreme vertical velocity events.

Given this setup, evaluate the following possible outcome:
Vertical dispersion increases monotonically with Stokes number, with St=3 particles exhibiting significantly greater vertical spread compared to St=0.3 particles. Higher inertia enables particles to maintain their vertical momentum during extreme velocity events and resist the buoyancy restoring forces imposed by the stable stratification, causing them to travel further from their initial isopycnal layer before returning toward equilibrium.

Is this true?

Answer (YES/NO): NO